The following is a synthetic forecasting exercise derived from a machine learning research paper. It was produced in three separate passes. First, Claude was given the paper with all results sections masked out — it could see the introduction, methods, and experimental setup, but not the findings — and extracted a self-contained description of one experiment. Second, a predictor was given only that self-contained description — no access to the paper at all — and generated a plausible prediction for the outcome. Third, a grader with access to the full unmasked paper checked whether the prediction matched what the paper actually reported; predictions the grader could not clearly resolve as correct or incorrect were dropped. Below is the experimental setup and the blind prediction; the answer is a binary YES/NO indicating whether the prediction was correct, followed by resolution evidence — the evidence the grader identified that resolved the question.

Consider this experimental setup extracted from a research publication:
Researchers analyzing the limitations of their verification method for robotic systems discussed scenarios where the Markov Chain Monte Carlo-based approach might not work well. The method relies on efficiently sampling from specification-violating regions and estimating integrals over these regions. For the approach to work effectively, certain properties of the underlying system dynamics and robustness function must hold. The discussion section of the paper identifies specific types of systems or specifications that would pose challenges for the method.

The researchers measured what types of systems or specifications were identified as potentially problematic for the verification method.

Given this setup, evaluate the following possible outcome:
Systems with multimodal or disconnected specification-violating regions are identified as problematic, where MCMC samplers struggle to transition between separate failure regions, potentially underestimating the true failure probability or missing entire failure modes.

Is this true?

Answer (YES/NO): NO